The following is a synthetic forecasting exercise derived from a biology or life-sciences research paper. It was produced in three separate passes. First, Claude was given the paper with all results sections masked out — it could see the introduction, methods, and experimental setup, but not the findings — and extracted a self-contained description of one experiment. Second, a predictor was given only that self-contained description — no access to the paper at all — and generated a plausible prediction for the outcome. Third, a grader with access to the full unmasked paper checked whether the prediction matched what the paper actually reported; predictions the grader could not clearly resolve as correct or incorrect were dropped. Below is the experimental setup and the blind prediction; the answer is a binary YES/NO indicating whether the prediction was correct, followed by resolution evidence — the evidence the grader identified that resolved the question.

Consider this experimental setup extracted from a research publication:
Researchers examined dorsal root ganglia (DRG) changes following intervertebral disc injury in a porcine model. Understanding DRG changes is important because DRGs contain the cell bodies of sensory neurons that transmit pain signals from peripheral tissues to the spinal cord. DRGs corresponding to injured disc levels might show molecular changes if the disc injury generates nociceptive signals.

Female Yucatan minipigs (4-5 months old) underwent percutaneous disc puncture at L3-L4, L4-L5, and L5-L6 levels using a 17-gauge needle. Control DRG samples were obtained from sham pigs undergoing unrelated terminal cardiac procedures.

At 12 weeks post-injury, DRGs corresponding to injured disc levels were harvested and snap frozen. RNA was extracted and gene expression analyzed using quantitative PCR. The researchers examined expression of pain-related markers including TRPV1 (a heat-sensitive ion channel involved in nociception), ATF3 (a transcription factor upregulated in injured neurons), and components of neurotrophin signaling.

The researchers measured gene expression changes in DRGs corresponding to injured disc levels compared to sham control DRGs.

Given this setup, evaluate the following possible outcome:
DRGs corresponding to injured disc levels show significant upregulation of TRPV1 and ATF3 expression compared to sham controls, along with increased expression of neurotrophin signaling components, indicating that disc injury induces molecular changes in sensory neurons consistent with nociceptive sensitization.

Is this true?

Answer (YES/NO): NO